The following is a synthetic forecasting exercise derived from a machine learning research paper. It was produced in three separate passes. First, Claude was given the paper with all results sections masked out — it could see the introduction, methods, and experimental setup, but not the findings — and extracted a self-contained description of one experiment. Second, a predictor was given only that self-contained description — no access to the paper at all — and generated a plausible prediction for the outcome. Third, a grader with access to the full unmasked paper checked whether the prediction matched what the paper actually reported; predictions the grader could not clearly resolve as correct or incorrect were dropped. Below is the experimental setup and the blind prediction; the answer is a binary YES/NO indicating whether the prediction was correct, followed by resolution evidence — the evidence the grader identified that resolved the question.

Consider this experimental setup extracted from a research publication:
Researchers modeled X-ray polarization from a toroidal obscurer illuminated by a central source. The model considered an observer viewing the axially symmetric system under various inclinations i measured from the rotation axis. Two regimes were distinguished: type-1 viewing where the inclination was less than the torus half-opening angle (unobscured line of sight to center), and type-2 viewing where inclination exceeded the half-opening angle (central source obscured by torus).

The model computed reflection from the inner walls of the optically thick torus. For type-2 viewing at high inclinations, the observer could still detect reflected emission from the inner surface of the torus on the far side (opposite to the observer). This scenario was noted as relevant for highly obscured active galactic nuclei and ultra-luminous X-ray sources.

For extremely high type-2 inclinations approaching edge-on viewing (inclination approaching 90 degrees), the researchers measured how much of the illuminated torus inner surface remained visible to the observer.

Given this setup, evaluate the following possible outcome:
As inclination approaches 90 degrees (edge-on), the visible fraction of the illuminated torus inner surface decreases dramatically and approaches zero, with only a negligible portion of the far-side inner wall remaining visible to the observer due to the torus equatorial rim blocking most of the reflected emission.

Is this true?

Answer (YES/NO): YES